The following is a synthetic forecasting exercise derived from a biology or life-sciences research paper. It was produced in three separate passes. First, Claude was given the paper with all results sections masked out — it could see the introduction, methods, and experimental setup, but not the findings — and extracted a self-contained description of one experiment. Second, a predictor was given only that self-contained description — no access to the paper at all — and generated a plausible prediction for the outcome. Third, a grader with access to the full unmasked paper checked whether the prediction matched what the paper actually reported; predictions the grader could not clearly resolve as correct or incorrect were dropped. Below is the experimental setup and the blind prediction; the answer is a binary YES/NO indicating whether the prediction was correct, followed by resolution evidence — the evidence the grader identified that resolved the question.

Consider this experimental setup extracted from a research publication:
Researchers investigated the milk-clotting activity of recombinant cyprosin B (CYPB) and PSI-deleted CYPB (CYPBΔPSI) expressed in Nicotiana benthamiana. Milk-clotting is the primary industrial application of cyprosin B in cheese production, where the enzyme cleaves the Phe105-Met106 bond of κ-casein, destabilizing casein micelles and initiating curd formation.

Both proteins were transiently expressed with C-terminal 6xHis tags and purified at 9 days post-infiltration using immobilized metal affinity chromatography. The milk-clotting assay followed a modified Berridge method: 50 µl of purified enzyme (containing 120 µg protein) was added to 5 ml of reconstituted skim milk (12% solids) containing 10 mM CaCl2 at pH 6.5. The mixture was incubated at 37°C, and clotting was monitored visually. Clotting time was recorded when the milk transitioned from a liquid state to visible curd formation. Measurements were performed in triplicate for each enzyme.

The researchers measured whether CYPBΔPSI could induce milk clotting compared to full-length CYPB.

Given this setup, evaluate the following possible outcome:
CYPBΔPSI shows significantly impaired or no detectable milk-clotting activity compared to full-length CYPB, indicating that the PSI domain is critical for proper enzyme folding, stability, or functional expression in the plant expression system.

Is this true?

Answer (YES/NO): NO